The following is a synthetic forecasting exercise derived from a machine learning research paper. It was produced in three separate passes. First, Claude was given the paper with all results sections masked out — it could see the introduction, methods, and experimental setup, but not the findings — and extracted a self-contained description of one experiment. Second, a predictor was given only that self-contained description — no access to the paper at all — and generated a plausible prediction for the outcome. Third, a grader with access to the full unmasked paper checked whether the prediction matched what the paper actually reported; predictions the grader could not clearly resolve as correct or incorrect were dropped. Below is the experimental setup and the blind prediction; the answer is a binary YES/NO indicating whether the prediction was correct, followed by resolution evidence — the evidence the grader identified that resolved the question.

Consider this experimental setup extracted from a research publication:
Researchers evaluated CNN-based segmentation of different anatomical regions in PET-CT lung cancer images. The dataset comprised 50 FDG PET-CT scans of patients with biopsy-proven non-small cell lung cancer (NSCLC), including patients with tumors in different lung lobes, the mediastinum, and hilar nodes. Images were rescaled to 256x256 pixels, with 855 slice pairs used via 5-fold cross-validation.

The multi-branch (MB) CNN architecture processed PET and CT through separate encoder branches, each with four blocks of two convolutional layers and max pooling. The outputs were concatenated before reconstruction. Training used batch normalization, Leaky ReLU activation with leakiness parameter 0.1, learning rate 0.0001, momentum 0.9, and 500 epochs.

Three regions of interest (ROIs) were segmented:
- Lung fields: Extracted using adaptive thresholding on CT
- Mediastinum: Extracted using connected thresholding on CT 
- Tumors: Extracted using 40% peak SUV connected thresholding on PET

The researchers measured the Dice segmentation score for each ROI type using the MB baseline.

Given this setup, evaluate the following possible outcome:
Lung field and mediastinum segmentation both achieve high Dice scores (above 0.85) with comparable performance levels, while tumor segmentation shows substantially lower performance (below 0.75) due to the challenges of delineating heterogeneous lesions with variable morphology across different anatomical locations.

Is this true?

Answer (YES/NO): NO